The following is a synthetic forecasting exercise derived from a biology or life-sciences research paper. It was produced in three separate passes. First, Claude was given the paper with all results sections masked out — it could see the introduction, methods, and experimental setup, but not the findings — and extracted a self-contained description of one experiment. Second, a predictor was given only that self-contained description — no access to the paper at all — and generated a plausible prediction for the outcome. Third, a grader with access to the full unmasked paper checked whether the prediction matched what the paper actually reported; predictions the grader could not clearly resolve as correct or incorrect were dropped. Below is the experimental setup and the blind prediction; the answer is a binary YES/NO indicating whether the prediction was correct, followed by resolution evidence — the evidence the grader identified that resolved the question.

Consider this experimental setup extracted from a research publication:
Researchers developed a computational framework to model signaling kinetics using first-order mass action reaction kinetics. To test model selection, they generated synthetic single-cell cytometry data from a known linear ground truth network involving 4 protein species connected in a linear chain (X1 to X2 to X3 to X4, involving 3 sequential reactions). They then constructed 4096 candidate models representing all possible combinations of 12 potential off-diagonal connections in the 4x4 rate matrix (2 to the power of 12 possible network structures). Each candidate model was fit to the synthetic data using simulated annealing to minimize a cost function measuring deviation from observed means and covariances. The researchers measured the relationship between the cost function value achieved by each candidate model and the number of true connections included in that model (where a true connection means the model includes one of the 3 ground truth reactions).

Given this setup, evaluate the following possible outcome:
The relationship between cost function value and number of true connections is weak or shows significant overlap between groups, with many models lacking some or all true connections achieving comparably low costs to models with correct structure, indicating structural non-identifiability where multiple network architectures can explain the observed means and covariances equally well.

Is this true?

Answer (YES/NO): NO